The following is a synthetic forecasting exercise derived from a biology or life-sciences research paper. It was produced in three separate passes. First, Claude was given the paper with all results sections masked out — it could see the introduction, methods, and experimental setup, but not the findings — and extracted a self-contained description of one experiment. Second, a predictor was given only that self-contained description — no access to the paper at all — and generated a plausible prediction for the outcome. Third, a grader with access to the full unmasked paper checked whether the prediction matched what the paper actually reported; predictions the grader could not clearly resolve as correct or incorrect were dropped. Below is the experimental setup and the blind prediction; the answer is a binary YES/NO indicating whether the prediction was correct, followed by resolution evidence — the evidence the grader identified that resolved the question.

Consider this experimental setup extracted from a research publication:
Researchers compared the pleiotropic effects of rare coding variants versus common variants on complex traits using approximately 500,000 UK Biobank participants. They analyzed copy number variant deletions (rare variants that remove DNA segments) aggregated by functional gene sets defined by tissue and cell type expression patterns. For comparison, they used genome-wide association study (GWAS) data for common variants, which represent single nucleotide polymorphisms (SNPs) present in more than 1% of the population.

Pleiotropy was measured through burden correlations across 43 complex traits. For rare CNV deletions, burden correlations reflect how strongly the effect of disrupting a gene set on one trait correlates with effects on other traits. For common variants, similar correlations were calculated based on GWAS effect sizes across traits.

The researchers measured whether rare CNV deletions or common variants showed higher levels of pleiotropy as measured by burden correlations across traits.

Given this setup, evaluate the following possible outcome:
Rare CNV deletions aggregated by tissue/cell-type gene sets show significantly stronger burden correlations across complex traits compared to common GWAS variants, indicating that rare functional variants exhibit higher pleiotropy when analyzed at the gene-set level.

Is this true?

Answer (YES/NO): YES